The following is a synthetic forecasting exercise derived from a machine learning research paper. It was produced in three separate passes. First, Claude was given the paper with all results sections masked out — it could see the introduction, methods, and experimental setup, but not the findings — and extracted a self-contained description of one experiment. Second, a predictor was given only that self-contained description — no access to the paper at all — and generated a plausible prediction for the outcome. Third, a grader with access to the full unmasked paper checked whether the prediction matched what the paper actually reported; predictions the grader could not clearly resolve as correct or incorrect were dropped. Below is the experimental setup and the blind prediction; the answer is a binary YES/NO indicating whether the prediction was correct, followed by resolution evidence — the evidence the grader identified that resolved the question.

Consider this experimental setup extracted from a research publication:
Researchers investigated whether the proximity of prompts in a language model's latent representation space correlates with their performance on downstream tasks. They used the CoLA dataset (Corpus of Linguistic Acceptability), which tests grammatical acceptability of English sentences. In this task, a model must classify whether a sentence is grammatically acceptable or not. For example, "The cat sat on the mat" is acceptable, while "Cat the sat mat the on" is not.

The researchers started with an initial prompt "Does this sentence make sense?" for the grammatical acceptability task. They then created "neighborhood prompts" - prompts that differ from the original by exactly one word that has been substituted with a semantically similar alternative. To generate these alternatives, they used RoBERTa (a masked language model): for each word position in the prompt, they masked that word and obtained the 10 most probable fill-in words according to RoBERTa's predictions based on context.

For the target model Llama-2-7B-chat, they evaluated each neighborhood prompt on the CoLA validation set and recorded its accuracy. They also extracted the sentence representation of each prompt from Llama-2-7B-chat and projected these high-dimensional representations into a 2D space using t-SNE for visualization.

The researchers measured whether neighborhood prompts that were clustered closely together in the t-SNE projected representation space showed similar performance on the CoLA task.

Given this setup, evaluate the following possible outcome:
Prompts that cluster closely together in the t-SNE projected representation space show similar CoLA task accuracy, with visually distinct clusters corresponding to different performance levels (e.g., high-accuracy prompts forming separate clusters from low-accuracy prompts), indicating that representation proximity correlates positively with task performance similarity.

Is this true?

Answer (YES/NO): NO